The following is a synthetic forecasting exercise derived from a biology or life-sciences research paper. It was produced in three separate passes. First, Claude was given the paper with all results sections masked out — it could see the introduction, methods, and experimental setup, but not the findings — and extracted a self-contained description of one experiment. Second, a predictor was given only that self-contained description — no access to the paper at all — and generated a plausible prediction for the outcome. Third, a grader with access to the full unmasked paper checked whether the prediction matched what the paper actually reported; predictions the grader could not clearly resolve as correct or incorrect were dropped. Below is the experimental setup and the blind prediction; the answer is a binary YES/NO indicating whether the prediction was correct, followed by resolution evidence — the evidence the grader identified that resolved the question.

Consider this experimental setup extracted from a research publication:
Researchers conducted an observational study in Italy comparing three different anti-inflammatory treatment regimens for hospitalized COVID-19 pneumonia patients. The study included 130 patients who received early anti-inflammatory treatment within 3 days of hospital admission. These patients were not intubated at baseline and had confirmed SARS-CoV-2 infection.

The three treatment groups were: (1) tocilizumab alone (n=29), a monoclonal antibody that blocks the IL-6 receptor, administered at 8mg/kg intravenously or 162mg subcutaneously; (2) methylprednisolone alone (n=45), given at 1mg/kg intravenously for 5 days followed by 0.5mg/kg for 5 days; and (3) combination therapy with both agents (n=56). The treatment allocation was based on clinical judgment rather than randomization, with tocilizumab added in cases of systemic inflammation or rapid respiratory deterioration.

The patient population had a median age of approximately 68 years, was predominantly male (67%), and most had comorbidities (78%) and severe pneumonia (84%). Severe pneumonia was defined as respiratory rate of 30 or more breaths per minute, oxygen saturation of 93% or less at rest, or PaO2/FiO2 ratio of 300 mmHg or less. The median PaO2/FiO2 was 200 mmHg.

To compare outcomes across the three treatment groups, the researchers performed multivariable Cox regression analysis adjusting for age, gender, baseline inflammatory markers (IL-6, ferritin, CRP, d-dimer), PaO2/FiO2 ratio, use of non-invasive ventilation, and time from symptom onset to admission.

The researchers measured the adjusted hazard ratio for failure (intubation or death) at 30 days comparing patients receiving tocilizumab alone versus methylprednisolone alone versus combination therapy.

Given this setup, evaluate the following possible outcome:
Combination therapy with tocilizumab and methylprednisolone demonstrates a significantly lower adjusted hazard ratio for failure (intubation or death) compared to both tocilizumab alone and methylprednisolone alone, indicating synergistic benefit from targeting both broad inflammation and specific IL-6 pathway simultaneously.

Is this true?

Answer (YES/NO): NO